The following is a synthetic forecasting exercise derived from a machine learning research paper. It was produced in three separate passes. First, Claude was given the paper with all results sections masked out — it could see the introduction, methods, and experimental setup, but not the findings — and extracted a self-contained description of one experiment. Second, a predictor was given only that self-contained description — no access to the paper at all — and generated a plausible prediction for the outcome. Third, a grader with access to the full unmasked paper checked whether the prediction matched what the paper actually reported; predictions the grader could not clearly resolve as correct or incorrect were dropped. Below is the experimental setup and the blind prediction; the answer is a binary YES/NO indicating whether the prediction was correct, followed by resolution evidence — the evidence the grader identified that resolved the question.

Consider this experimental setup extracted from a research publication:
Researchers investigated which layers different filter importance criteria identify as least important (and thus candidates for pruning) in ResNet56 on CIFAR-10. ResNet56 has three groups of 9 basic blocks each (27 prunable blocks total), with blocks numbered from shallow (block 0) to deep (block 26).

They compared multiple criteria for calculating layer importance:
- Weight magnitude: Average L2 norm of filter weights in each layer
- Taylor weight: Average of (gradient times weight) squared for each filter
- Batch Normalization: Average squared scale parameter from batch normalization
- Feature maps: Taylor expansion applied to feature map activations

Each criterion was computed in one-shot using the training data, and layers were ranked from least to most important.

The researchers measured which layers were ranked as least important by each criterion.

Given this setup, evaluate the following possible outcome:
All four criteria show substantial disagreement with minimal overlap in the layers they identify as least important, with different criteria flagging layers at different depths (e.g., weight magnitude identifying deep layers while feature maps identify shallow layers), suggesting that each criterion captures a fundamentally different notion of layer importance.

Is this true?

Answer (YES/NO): NO